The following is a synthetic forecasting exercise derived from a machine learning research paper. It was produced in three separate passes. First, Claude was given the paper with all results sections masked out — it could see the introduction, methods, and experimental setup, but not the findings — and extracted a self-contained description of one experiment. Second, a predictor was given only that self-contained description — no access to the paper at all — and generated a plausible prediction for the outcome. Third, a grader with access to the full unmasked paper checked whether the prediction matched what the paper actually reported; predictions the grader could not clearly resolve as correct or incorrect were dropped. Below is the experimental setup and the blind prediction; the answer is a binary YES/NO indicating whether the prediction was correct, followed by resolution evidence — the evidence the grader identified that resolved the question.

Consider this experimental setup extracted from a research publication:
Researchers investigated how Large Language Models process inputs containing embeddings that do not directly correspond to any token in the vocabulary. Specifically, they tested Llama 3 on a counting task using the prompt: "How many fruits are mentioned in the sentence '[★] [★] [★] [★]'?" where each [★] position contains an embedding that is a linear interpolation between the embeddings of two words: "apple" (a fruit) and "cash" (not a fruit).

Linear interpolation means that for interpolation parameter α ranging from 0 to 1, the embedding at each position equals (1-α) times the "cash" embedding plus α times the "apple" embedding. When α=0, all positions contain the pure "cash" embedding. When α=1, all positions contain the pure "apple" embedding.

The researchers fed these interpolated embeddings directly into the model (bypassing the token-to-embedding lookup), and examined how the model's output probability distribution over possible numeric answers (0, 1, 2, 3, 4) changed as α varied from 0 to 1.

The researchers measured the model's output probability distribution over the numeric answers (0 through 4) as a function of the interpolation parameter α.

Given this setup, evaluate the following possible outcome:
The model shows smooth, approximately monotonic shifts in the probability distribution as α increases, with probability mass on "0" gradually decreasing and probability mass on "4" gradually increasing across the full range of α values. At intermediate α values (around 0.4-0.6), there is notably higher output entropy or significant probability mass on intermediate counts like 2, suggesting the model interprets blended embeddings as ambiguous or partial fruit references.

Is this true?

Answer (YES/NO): YES